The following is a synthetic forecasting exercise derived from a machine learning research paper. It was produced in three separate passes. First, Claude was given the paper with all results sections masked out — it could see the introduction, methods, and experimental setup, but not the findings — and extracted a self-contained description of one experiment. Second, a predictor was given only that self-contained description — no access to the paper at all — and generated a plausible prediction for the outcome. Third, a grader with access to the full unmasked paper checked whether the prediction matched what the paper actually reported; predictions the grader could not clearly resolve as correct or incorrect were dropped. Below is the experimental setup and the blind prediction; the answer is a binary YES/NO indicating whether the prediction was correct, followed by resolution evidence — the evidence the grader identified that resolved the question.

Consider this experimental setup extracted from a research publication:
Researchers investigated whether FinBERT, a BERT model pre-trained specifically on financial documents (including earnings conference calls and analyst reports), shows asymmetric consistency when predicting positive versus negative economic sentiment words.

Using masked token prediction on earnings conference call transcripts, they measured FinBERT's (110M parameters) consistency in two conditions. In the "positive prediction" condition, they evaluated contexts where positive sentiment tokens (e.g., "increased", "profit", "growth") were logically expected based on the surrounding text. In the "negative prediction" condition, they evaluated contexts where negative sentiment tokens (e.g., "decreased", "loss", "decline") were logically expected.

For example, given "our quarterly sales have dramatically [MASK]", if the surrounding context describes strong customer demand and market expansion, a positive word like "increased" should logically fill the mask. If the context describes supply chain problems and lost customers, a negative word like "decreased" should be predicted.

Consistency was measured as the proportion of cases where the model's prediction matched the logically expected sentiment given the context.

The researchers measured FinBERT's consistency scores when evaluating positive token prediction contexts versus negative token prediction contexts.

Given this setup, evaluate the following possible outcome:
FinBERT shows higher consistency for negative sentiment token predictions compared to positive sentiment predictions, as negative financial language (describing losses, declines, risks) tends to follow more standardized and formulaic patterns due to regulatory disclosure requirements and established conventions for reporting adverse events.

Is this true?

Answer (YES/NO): NO